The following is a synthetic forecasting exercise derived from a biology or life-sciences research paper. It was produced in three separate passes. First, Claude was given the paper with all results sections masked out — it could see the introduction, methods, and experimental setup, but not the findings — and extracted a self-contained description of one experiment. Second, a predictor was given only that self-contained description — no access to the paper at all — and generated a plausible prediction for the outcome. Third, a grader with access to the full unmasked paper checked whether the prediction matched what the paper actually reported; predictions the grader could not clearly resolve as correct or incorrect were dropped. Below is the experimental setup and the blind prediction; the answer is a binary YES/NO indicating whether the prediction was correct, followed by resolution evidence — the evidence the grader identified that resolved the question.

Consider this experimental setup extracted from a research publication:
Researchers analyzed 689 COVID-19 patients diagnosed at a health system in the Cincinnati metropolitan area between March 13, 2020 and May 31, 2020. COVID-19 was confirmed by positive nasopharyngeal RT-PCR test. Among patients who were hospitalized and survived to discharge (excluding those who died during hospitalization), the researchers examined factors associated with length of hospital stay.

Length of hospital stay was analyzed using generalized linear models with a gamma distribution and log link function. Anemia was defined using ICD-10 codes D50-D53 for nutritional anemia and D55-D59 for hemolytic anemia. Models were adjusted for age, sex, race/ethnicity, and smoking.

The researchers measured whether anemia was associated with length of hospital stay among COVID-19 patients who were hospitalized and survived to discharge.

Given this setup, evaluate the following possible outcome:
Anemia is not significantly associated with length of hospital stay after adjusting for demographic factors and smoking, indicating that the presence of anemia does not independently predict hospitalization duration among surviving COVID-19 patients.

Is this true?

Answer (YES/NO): NO